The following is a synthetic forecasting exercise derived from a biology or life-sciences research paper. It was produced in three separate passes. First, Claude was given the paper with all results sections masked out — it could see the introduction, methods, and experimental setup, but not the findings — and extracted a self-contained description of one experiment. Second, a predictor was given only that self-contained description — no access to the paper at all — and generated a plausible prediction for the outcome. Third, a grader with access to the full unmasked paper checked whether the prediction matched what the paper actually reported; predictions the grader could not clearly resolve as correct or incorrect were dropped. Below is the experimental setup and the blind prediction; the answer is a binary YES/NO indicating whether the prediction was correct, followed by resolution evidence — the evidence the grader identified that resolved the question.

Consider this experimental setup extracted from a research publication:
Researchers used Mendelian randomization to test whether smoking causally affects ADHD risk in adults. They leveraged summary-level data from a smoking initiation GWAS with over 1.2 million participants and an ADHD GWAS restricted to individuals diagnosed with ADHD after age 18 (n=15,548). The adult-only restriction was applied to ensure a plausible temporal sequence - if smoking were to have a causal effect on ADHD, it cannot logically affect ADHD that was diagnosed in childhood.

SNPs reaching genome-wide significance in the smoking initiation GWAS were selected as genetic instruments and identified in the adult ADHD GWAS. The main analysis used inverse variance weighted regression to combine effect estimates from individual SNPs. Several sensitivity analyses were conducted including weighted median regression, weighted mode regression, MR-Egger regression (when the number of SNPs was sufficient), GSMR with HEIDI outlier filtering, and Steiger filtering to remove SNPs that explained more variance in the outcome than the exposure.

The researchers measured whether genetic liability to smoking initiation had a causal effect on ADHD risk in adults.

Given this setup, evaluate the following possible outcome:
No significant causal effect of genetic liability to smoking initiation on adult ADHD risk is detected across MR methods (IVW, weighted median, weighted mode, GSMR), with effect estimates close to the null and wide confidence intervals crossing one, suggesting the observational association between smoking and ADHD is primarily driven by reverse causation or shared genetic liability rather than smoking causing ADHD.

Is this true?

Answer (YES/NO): NO